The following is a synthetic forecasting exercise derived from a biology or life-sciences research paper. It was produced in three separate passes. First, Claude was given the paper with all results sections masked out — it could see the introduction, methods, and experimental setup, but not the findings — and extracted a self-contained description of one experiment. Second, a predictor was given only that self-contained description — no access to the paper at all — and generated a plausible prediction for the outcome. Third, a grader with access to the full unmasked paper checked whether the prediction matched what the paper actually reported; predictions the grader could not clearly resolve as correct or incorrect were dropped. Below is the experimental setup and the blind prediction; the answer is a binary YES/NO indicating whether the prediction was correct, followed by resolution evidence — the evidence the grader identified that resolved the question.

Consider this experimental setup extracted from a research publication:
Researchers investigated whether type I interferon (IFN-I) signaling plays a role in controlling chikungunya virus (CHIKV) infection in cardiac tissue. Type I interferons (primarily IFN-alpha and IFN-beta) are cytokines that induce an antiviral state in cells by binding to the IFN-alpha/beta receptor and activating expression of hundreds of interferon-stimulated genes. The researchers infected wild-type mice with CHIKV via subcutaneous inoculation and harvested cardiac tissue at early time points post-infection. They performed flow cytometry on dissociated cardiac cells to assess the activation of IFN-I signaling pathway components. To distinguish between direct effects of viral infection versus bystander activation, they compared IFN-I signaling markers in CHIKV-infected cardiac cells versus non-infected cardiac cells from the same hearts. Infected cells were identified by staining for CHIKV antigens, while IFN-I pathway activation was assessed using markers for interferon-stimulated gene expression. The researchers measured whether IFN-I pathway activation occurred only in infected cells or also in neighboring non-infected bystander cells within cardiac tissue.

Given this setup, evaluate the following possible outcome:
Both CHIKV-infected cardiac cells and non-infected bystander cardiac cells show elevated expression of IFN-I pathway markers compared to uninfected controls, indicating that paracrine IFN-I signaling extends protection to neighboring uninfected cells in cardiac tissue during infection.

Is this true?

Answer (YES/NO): YES